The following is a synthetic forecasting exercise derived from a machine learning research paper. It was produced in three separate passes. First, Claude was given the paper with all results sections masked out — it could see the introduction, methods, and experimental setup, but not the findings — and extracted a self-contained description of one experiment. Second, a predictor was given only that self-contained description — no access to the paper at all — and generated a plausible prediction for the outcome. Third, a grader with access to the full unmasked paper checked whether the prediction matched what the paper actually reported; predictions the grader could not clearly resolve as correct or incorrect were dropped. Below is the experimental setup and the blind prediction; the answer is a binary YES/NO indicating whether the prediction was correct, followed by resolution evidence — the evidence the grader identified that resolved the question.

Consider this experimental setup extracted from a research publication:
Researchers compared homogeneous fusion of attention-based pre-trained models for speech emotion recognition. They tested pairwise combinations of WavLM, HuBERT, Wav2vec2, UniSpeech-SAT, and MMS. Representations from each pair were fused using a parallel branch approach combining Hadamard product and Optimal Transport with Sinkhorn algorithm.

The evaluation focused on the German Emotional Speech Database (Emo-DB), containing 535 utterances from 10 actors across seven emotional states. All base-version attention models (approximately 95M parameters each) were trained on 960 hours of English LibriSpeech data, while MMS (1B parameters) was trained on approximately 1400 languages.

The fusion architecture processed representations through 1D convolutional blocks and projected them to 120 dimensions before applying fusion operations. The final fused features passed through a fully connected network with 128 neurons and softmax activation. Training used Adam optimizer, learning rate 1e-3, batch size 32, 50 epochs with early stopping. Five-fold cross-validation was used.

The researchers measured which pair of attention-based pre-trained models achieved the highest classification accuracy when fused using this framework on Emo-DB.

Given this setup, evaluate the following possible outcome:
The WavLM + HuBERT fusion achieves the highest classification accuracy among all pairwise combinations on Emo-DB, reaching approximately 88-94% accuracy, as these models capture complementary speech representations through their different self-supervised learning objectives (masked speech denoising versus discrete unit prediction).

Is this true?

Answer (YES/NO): NO